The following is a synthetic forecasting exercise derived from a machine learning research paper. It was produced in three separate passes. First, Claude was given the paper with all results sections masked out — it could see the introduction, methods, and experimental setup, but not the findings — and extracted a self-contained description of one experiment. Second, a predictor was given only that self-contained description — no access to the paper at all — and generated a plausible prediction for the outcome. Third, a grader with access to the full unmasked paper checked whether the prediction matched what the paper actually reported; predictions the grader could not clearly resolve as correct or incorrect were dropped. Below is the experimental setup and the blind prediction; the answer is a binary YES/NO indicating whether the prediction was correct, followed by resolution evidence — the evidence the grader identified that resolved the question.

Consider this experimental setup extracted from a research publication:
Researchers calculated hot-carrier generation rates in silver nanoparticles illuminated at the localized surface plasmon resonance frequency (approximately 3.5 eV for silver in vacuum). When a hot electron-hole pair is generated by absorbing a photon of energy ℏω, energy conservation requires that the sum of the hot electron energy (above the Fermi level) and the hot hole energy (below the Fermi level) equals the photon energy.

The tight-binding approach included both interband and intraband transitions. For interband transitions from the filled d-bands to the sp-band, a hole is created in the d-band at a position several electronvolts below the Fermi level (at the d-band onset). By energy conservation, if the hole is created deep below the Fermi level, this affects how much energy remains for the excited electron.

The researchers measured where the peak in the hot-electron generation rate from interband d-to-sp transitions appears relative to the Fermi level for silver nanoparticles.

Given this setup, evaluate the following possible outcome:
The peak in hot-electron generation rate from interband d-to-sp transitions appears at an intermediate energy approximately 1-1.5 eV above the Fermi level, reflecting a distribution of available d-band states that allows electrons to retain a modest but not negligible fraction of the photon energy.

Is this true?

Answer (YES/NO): NO